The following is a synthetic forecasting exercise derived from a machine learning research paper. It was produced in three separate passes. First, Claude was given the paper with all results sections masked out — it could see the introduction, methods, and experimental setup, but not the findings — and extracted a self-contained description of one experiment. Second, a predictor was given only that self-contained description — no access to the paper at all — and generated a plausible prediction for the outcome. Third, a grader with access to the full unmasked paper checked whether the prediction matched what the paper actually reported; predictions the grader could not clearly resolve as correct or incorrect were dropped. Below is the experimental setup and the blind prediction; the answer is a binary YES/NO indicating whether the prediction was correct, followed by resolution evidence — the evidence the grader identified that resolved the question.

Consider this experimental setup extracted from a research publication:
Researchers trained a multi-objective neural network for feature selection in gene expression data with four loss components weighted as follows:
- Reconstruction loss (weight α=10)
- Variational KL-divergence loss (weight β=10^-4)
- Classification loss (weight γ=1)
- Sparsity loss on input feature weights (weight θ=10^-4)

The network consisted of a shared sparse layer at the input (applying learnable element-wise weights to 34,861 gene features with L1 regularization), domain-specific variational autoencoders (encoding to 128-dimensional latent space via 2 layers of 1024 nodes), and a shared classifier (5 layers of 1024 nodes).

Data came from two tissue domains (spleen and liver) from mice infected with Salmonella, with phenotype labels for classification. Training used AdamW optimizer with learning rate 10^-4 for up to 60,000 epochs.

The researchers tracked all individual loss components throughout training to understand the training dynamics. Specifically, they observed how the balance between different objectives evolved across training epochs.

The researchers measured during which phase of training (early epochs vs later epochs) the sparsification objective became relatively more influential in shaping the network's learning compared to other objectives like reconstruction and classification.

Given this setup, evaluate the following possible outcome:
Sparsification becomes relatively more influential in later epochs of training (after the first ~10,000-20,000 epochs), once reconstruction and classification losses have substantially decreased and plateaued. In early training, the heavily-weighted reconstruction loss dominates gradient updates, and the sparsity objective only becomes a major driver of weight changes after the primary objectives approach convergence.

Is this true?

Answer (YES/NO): YES